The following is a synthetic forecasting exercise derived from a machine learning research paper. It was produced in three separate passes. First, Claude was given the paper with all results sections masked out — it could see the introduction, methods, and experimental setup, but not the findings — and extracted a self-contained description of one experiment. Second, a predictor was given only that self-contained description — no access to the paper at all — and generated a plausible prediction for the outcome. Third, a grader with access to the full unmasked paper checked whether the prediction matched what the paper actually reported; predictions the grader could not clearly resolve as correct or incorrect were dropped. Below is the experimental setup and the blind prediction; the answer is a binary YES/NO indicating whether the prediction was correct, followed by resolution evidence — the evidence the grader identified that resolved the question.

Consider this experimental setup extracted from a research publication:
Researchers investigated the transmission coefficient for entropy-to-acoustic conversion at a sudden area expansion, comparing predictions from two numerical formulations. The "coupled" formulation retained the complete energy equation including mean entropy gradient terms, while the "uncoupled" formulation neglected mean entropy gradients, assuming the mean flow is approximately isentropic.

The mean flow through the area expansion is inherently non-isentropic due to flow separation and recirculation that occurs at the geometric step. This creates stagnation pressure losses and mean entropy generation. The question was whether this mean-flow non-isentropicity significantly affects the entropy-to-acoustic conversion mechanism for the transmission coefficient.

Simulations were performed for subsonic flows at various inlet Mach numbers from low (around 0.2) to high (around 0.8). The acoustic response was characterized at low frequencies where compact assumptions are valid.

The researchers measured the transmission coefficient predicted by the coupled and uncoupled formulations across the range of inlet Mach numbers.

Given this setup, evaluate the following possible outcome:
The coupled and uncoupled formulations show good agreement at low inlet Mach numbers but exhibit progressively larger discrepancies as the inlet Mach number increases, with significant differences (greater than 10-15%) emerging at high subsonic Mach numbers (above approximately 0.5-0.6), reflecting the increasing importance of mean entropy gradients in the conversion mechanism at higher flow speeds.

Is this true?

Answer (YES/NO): YES